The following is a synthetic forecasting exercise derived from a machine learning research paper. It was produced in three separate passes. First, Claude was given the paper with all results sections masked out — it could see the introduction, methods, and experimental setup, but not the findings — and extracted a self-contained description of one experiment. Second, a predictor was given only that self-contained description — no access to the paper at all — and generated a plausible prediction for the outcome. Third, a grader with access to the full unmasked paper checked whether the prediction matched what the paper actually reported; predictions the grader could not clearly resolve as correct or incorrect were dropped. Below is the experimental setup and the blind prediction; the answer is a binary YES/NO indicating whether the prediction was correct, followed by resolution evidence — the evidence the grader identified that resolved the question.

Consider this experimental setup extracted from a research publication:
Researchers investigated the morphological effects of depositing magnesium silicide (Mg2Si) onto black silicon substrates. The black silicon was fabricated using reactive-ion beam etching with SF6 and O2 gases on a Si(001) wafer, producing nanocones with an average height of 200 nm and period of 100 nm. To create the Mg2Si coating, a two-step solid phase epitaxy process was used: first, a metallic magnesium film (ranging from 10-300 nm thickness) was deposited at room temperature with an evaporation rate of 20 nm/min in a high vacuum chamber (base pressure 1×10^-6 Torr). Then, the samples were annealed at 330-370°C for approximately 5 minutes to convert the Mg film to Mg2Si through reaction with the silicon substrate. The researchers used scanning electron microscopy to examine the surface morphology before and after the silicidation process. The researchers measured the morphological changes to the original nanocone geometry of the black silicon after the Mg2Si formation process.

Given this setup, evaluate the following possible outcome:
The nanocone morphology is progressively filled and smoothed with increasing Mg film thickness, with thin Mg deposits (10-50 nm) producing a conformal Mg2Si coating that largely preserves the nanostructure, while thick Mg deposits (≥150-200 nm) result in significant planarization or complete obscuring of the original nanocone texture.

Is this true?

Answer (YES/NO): NO